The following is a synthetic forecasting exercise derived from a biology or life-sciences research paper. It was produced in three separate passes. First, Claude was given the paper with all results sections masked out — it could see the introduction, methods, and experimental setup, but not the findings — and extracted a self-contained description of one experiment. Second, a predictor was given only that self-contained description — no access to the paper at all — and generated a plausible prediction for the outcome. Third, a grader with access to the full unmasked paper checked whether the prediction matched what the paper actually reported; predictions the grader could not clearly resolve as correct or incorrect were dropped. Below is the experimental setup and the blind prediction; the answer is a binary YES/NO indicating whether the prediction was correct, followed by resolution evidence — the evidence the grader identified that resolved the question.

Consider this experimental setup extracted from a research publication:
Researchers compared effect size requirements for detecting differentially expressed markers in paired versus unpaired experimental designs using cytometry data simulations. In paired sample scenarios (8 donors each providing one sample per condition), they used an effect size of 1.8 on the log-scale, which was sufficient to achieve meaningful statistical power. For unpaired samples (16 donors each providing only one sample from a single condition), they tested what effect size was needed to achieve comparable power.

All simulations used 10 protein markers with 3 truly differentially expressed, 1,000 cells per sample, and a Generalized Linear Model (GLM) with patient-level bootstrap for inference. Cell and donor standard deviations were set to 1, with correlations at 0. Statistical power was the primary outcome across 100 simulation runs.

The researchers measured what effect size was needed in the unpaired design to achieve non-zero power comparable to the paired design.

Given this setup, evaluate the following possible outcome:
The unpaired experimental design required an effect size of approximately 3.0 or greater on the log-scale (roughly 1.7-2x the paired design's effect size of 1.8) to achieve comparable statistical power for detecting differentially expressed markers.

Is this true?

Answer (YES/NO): NO